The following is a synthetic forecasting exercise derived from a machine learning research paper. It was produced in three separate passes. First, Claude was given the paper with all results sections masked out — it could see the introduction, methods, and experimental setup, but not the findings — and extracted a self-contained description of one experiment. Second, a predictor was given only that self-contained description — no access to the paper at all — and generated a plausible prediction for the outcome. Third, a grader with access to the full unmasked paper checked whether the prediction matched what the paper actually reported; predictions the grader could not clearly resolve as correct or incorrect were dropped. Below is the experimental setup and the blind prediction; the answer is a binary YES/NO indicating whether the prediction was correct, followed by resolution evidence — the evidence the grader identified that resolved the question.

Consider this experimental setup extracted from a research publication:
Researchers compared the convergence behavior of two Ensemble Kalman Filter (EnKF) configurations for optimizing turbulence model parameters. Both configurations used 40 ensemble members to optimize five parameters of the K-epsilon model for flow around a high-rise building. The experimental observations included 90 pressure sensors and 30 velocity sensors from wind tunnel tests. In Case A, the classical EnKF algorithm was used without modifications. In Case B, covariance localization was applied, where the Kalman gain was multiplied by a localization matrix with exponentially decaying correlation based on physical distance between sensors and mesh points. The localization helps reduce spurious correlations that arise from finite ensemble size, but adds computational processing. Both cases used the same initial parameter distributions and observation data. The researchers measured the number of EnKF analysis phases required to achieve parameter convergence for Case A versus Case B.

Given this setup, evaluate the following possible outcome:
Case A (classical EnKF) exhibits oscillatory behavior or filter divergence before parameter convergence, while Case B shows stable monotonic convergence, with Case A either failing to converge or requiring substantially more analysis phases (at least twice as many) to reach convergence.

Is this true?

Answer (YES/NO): NO